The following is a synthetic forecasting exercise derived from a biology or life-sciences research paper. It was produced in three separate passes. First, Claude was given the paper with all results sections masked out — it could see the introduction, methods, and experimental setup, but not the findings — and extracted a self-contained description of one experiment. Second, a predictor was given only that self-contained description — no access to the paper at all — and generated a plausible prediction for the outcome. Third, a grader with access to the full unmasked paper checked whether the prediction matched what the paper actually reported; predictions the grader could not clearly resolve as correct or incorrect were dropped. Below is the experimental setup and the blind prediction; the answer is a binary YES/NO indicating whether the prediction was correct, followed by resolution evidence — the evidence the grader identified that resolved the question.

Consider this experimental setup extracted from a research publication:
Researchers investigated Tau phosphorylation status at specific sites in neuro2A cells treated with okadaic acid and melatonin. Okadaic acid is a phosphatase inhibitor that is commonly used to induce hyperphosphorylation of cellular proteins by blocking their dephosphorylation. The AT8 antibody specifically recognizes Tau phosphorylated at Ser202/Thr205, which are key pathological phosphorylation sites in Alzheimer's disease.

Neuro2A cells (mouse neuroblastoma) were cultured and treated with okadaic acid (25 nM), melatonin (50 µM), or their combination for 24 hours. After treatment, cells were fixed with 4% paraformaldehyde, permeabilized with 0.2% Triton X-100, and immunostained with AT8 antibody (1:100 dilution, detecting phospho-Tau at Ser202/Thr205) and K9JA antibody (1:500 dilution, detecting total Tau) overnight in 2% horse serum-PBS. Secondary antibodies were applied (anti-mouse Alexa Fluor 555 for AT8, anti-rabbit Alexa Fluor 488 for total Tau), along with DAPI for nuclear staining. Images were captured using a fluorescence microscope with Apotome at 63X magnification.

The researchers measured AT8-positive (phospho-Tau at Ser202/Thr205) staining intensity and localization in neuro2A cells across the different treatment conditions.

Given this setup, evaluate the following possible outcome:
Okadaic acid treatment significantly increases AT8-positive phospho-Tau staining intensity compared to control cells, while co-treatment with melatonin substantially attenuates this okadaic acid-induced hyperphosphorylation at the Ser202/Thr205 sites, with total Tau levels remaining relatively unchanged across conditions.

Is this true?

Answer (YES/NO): NO